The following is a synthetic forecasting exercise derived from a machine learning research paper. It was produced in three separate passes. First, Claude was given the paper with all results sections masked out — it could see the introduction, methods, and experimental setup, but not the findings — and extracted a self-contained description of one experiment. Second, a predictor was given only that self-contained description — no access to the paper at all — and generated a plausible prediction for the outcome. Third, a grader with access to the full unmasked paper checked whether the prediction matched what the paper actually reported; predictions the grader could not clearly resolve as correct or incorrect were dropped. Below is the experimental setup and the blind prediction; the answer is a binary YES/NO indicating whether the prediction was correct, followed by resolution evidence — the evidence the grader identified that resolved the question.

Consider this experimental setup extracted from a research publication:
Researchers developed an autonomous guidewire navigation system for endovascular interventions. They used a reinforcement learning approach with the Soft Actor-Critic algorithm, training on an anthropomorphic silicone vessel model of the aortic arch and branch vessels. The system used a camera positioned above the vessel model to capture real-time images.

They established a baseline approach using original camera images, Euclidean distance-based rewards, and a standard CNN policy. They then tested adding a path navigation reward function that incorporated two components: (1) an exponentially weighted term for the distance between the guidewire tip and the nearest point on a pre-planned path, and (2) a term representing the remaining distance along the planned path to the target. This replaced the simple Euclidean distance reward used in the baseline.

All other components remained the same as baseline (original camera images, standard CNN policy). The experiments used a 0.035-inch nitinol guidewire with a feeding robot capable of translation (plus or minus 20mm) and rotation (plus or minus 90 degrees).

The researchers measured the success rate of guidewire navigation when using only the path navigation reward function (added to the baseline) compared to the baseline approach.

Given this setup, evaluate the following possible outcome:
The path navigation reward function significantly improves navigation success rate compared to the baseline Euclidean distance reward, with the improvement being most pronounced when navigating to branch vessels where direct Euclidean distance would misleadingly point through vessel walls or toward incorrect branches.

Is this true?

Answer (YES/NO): NO